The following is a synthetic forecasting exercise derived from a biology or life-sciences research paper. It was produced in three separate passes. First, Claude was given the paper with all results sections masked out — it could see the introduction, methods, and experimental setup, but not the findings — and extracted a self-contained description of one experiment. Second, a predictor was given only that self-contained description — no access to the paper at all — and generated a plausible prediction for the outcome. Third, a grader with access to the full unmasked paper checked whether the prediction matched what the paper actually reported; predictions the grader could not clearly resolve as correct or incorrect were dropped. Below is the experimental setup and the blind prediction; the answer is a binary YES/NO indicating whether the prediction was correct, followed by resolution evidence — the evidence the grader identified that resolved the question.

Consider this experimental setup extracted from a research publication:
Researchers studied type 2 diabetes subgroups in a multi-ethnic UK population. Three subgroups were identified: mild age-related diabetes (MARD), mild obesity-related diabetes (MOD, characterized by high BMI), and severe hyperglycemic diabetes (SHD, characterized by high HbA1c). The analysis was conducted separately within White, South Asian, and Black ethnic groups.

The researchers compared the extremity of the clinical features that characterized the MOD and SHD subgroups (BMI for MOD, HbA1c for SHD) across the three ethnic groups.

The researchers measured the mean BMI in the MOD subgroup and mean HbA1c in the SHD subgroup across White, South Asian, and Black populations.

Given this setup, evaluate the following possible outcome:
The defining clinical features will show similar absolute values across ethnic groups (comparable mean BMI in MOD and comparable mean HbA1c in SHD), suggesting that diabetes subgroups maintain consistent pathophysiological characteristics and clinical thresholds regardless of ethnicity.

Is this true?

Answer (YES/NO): NO